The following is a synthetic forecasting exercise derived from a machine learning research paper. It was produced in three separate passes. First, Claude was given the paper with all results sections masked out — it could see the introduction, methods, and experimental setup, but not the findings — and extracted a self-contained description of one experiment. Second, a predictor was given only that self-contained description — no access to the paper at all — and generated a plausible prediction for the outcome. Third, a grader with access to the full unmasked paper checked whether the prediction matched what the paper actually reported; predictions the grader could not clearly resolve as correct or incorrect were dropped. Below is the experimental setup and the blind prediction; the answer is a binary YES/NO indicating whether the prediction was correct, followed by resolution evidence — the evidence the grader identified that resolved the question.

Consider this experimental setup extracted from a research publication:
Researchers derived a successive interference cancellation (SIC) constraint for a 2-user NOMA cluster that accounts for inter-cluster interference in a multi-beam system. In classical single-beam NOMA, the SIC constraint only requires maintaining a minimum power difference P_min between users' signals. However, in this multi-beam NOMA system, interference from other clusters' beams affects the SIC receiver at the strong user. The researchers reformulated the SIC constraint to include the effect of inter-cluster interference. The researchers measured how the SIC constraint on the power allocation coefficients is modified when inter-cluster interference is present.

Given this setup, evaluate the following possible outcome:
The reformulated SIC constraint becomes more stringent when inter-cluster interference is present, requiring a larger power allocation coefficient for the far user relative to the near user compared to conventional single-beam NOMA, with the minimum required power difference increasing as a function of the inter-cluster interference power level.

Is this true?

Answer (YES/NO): YES